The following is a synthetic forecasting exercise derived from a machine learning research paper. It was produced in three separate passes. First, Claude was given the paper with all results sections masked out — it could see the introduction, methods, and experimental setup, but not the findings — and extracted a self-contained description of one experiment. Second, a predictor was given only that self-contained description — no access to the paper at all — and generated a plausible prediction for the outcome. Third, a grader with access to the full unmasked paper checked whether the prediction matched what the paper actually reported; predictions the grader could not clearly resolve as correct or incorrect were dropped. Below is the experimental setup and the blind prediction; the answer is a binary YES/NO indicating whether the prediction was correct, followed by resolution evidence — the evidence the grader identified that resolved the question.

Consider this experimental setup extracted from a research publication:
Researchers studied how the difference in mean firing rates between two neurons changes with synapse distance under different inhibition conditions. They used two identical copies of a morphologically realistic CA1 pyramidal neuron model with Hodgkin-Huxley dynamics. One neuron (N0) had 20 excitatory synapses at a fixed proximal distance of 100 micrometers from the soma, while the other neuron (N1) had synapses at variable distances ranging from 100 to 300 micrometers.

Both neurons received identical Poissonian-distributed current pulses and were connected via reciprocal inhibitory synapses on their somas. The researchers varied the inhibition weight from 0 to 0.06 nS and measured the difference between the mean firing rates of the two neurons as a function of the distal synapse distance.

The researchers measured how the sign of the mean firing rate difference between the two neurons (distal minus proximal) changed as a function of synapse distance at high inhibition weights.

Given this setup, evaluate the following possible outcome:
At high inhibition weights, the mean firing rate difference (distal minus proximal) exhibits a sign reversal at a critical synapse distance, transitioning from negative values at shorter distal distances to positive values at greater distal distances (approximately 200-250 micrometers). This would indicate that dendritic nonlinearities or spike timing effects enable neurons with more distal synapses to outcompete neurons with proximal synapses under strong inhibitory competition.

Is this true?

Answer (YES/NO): NO